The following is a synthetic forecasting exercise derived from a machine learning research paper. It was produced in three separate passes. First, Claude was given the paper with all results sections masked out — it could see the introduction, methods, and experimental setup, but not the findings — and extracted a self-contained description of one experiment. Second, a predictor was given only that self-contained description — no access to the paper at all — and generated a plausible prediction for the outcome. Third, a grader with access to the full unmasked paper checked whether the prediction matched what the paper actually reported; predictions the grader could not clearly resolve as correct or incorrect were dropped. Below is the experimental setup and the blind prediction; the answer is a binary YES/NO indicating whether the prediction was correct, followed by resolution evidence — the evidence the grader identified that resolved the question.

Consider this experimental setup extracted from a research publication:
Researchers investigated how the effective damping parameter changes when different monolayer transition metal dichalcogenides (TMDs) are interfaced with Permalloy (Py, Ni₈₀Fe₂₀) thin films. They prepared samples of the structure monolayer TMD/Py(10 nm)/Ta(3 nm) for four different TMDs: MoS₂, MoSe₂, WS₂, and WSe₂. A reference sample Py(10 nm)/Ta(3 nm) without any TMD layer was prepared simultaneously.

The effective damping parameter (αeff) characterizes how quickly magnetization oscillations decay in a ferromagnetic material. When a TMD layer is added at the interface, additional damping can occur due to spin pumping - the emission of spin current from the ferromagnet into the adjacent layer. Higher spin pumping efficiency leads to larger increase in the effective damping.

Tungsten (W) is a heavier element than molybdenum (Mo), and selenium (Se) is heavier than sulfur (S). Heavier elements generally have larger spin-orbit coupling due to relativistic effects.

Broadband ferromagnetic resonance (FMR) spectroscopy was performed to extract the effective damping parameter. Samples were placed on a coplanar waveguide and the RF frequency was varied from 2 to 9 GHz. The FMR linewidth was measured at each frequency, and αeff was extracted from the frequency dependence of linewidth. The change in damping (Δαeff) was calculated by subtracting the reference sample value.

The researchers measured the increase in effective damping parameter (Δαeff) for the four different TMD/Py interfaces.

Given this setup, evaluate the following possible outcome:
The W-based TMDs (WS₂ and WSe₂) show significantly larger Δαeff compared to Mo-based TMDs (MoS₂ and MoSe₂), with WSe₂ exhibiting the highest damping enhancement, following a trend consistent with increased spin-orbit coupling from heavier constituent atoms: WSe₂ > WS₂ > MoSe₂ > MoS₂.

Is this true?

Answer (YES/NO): YES